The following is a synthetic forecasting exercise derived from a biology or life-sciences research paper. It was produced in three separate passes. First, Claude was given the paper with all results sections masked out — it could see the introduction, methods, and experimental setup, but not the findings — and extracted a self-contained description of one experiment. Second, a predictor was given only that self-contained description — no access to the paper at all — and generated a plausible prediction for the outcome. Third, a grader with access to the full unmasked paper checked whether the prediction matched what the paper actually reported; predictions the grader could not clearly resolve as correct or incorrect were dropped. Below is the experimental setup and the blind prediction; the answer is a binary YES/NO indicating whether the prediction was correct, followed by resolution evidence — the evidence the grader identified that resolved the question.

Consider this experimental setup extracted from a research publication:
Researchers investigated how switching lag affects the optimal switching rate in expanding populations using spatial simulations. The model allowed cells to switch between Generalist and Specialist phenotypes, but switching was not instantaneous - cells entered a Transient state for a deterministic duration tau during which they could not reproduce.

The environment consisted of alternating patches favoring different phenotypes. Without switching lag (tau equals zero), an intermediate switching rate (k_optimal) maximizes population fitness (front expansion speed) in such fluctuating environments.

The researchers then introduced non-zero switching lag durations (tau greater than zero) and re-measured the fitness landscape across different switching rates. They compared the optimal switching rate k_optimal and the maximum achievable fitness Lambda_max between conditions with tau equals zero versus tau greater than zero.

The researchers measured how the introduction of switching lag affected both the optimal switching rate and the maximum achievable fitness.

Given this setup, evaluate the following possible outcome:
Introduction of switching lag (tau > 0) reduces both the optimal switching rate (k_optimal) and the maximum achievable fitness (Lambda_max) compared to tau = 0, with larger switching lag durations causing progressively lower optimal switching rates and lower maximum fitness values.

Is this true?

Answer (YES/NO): YES